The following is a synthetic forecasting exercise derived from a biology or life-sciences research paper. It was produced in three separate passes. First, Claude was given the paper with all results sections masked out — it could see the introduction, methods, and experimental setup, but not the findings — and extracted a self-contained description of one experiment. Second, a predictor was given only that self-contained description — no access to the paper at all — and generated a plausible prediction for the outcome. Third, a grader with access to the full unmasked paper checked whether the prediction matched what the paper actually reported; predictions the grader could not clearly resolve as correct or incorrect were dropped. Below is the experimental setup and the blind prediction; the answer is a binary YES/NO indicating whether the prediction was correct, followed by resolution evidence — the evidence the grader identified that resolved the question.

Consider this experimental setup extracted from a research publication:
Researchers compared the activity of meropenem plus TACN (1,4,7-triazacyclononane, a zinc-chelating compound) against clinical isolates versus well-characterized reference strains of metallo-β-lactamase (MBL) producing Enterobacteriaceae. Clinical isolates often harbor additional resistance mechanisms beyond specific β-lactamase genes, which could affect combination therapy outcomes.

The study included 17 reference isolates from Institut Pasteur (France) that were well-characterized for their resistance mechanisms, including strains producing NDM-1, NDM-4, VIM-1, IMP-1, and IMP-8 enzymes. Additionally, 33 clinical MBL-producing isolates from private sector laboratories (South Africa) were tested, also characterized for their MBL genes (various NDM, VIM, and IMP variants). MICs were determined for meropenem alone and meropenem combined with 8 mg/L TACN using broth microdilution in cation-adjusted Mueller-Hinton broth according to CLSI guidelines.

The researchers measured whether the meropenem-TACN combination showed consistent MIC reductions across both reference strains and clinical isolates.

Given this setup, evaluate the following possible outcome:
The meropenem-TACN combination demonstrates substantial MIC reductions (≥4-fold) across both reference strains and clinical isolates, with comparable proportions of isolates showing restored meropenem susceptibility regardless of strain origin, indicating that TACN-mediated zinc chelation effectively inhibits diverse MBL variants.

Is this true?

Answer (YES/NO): YES